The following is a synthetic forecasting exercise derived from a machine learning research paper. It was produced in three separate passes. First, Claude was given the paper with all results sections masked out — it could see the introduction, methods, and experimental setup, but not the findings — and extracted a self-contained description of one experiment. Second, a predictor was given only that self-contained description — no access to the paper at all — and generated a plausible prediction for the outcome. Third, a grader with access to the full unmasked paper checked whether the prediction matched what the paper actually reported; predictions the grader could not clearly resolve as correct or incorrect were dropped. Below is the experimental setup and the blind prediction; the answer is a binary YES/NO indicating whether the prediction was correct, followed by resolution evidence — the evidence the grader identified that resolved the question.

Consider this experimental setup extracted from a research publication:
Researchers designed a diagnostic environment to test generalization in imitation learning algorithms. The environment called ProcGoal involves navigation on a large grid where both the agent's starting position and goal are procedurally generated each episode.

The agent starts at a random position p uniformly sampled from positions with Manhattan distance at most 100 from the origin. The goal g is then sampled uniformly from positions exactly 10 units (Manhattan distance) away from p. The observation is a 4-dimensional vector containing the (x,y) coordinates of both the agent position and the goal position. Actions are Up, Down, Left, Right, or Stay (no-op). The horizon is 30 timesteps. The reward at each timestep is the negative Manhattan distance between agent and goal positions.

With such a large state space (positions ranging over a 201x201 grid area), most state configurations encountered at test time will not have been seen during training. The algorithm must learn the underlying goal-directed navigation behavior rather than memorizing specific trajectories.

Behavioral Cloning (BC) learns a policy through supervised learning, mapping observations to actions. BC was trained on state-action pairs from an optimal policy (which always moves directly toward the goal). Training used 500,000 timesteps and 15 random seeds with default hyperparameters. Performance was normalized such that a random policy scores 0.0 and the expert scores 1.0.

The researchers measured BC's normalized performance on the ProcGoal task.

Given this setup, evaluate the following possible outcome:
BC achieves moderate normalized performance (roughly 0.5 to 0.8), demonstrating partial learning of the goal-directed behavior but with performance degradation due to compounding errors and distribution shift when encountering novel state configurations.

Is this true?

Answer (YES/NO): NO